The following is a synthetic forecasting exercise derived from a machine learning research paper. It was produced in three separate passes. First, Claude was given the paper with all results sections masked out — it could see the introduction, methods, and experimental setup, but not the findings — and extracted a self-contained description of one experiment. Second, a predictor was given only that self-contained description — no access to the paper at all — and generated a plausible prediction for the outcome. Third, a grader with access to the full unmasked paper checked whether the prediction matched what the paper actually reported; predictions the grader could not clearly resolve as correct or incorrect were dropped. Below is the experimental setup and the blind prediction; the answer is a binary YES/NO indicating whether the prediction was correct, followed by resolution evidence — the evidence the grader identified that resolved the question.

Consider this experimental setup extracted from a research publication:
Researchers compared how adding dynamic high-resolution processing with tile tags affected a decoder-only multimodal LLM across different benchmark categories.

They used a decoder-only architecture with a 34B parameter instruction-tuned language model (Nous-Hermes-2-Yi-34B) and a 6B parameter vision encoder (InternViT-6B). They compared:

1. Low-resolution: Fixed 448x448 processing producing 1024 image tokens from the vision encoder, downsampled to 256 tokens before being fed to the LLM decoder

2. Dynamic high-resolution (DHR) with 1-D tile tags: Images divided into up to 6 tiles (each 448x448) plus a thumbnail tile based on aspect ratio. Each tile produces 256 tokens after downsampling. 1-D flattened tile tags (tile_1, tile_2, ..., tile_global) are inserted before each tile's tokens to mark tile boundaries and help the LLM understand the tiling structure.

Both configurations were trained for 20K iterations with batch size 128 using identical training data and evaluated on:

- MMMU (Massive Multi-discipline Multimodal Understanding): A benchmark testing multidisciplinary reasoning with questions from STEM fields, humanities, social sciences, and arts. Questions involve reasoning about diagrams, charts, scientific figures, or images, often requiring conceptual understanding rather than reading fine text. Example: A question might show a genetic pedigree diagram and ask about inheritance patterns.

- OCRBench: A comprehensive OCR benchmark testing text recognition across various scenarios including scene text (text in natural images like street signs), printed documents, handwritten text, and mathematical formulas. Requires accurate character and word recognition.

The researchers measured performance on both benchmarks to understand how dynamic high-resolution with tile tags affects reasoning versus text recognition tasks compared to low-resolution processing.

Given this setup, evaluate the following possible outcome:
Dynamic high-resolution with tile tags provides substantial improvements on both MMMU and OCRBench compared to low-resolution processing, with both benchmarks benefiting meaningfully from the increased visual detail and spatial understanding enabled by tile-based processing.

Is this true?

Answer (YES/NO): NO